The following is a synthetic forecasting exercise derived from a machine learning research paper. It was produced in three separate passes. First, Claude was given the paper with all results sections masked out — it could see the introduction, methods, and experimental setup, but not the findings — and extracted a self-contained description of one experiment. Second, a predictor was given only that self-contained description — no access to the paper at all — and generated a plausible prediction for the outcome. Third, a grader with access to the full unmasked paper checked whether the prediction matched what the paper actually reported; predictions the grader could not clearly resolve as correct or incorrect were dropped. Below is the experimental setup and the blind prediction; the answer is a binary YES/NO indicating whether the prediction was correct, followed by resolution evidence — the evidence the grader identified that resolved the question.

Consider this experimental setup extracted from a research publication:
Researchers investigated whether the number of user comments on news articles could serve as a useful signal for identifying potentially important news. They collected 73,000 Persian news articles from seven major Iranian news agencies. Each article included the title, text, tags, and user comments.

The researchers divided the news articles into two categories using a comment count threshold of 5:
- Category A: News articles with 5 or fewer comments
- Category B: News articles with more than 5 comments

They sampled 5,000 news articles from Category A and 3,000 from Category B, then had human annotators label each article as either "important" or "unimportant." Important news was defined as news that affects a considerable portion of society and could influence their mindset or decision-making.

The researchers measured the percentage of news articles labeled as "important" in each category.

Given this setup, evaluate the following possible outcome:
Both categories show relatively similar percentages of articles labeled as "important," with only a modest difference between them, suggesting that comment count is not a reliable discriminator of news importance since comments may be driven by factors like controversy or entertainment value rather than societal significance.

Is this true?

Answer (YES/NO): NO